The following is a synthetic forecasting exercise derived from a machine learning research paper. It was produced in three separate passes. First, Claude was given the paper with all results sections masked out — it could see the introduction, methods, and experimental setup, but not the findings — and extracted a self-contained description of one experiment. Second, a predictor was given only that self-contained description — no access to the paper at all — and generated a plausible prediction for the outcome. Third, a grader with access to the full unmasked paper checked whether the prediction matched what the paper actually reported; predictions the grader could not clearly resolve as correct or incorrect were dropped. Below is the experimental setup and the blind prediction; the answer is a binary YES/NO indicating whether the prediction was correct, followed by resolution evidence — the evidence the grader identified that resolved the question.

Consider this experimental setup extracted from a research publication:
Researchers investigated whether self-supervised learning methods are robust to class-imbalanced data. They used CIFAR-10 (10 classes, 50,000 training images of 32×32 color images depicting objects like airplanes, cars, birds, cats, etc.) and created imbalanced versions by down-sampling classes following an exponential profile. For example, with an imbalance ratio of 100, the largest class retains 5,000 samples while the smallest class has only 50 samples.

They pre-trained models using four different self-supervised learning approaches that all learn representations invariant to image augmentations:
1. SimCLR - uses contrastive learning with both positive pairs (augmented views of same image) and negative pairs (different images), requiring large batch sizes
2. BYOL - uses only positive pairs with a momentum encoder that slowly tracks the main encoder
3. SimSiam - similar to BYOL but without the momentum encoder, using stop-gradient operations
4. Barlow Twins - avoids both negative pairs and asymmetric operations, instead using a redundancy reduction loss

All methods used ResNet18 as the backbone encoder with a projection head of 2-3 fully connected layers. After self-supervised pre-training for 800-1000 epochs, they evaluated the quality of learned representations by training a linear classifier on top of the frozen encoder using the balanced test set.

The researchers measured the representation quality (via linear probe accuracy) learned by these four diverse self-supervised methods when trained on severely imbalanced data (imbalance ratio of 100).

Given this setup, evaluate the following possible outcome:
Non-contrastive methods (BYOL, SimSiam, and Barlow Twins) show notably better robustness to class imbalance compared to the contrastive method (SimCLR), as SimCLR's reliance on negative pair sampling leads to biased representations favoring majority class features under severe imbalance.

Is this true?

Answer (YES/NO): NO